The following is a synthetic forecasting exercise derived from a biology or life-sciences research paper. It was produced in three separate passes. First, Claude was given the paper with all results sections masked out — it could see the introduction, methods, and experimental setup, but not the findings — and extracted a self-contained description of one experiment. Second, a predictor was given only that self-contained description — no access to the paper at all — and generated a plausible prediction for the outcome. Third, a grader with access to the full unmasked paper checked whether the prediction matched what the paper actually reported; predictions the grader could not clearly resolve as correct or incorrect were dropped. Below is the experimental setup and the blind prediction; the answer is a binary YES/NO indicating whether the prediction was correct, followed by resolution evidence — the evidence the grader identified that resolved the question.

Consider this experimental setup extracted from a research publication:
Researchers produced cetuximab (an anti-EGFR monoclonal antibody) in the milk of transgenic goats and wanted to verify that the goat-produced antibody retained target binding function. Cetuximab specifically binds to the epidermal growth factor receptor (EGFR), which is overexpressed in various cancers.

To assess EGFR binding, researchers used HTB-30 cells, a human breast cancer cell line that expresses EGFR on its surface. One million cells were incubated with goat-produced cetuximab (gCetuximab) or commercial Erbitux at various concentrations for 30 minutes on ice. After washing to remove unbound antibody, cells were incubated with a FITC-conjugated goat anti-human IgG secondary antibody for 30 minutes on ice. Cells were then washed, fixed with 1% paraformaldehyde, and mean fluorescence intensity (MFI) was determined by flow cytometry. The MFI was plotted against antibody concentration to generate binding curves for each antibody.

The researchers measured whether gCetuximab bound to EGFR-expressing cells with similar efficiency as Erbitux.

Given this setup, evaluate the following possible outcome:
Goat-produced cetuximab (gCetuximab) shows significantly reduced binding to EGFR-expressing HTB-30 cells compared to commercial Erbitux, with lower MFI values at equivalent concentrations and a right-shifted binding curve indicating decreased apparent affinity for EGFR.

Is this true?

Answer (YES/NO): NO